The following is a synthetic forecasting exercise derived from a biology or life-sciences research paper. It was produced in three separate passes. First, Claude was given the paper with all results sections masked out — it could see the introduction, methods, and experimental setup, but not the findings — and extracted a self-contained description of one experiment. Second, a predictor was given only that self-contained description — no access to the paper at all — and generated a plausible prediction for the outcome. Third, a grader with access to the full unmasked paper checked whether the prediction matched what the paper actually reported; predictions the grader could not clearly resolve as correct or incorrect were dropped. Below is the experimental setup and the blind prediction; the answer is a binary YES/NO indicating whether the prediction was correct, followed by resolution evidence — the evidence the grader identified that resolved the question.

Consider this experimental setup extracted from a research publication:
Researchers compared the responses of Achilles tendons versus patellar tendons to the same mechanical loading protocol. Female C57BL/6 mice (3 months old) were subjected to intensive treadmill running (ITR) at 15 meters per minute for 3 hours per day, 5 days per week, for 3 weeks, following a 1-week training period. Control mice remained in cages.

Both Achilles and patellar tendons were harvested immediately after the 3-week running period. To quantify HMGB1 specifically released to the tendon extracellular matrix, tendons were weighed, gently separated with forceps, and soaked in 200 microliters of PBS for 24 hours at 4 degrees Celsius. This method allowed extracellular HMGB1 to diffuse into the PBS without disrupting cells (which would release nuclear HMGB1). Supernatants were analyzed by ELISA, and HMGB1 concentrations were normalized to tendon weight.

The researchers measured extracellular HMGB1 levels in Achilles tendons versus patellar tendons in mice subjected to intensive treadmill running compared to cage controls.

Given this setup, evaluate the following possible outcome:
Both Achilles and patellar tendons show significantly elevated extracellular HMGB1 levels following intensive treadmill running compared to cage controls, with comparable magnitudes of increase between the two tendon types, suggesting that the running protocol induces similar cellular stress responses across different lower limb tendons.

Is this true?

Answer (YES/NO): YES